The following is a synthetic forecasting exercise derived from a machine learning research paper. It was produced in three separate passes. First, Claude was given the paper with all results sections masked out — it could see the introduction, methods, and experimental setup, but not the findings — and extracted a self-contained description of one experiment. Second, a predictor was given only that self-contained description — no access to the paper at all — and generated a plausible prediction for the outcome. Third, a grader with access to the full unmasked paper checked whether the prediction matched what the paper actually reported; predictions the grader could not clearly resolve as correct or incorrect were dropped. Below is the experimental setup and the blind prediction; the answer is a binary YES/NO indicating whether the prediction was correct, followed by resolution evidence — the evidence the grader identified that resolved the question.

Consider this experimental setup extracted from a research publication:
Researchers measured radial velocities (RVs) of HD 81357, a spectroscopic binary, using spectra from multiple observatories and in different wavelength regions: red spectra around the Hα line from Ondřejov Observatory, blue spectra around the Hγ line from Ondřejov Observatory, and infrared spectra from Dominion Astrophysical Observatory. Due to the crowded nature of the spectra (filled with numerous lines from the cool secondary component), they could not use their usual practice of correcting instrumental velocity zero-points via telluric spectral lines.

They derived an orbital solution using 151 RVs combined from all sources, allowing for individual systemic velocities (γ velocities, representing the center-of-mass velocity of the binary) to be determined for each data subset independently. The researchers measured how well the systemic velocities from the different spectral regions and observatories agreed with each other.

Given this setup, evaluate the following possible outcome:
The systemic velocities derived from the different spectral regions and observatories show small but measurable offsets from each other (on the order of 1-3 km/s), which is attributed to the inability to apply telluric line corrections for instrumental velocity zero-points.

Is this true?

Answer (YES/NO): NO